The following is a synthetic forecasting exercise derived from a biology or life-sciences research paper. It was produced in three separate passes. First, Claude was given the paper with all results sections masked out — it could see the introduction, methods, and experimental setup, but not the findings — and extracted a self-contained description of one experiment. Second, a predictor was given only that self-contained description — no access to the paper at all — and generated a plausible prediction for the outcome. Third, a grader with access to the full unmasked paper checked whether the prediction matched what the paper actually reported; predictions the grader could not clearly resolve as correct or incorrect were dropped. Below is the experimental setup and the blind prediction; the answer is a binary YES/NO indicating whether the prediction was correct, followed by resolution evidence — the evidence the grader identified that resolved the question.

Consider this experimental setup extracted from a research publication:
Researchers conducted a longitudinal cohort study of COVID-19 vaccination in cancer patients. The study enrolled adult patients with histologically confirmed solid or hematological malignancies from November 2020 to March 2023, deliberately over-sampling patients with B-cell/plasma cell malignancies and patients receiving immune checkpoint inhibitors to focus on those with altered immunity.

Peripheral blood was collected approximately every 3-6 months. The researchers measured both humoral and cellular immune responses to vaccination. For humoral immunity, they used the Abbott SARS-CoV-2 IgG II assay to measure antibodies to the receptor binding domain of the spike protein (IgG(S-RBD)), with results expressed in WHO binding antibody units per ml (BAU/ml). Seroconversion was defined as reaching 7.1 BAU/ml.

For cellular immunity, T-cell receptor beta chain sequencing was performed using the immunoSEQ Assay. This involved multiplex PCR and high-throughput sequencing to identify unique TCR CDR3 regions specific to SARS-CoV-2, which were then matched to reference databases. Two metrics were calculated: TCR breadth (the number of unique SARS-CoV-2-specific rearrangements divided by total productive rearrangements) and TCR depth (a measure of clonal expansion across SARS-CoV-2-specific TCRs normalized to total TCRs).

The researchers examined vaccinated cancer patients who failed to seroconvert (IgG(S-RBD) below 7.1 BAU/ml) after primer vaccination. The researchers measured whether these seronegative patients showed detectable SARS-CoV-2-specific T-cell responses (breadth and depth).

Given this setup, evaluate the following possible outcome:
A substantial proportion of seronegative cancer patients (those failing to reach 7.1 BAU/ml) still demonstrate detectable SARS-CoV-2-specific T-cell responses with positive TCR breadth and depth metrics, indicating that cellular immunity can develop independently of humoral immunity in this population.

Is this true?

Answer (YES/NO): NO